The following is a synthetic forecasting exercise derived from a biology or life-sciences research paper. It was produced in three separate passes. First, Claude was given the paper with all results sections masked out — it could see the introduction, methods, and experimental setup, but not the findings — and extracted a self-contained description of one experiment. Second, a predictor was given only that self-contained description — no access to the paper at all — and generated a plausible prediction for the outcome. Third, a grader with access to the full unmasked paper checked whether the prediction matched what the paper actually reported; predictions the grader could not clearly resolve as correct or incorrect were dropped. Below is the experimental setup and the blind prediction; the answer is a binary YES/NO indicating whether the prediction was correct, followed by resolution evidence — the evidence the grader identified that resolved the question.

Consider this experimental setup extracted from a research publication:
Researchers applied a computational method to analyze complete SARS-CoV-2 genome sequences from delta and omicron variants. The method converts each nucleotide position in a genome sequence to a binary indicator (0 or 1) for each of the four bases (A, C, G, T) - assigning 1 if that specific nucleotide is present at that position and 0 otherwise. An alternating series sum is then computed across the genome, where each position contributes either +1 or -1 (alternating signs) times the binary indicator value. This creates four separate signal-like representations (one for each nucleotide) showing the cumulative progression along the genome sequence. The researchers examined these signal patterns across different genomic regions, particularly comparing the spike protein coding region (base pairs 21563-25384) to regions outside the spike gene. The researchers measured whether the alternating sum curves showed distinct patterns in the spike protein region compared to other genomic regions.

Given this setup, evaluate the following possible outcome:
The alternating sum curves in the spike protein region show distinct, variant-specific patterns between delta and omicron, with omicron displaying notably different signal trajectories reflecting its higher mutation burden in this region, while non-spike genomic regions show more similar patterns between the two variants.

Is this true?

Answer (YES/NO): YES